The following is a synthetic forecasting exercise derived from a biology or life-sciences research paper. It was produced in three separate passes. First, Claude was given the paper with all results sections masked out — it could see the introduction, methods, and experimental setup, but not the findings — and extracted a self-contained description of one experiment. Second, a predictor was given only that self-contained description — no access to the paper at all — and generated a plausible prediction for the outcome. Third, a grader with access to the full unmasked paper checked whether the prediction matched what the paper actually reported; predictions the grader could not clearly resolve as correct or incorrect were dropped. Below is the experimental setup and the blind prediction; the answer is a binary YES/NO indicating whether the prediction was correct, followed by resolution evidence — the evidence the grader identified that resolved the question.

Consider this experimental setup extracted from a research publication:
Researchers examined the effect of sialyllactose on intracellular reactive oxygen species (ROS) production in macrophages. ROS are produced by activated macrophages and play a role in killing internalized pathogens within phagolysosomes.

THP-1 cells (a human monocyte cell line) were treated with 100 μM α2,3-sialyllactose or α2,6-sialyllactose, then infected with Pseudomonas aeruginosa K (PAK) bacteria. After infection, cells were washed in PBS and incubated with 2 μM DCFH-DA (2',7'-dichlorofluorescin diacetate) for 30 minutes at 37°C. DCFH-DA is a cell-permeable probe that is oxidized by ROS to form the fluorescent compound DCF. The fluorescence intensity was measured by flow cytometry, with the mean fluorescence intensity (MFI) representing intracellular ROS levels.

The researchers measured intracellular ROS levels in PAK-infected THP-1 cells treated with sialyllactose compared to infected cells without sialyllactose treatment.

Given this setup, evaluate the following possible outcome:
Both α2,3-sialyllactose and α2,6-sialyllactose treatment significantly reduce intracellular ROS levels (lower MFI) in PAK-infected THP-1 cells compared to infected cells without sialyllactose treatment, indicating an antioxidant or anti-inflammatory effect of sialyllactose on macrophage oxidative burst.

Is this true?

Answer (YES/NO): NO